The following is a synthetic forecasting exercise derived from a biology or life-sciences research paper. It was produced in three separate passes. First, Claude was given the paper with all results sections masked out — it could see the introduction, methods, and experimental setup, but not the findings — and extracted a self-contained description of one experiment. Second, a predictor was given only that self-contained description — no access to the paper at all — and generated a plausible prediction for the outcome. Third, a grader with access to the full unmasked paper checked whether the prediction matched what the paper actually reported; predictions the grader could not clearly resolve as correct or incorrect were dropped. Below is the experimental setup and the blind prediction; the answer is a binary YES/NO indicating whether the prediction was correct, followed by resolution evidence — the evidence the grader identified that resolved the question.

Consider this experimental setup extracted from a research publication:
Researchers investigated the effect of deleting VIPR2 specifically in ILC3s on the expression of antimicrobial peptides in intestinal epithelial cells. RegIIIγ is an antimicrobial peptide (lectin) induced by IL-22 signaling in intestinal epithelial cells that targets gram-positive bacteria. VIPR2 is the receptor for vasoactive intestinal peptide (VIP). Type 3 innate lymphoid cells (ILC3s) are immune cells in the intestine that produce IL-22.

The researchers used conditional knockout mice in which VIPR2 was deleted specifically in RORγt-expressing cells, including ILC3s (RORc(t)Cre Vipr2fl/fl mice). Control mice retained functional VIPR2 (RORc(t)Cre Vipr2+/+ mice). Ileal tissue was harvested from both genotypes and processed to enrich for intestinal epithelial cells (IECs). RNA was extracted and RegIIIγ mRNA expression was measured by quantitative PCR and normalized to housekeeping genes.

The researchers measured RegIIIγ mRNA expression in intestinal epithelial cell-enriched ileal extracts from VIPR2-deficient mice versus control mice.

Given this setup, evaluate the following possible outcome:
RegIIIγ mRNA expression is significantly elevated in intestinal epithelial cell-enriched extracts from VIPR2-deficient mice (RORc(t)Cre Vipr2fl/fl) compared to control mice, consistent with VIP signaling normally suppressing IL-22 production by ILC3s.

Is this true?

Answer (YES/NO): YES